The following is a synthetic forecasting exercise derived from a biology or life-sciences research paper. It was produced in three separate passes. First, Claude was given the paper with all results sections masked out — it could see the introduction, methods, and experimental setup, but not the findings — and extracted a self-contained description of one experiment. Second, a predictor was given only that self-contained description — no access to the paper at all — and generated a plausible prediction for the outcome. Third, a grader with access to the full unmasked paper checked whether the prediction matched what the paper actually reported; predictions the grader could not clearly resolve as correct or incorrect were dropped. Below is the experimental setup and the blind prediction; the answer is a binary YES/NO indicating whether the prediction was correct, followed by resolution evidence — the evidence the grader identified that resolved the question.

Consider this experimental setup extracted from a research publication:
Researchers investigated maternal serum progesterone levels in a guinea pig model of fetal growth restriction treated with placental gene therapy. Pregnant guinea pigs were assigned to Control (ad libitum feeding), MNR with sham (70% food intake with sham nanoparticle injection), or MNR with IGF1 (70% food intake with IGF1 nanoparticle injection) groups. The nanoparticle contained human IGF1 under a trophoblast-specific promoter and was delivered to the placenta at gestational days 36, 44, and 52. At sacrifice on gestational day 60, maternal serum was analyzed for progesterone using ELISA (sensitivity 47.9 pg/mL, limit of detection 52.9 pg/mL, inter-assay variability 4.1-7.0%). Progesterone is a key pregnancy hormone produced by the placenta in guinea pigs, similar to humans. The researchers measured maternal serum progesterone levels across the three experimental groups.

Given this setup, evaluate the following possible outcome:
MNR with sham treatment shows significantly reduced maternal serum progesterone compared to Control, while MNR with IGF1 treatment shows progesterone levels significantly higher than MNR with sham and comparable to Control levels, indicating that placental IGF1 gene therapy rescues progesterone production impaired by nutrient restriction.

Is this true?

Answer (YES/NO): NO